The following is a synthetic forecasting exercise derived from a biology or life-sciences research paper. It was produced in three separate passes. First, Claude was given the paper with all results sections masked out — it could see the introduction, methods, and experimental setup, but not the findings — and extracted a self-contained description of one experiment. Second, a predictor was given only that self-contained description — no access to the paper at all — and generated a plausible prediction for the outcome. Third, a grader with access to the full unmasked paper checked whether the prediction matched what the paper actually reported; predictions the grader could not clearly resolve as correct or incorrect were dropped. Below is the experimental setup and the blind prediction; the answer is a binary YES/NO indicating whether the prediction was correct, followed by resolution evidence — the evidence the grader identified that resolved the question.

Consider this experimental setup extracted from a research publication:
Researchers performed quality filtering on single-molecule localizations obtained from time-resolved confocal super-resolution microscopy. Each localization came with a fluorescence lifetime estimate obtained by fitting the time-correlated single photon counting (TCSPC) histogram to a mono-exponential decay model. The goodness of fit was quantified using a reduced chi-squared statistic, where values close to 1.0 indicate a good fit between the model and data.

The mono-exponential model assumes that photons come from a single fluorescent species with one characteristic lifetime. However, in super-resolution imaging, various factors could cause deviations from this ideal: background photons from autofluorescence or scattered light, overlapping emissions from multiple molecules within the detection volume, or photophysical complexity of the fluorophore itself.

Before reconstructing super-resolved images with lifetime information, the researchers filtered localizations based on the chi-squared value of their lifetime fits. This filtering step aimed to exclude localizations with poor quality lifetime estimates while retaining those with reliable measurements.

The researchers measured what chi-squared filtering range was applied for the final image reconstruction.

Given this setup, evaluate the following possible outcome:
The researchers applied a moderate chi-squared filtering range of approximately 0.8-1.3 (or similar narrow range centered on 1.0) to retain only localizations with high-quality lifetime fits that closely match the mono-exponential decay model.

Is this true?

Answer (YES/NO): NO